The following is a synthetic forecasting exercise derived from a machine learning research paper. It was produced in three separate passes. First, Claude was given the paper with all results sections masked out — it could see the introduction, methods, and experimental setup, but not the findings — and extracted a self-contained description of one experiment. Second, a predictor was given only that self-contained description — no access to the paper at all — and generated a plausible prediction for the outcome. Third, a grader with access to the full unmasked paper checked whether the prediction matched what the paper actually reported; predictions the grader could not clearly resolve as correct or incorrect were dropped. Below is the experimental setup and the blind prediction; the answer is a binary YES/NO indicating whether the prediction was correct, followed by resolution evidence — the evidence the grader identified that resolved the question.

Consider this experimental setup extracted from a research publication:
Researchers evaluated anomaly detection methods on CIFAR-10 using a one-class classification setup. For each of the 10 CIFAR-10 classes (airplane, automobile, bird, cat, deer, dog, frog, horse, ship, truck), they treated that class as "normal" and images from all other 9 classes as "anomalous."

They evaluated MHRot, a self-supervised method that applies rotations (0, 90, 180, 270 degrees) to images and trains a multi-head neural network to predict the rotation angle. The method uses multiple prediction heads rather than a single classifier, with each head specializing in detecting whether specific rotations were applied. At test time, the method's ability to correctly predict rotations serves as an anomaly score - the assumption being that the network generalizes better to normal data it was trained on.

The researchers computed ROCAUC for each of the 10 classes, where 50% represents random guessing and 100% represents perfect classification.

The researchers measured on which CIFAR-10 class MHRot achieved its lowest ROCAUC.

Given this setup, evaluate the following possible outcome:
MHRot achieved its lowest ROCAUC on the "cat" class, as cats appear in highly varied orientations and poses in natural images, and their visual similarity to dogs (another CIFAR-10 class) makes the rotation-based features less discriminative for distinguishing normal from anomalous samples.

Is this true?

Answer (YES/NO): NO